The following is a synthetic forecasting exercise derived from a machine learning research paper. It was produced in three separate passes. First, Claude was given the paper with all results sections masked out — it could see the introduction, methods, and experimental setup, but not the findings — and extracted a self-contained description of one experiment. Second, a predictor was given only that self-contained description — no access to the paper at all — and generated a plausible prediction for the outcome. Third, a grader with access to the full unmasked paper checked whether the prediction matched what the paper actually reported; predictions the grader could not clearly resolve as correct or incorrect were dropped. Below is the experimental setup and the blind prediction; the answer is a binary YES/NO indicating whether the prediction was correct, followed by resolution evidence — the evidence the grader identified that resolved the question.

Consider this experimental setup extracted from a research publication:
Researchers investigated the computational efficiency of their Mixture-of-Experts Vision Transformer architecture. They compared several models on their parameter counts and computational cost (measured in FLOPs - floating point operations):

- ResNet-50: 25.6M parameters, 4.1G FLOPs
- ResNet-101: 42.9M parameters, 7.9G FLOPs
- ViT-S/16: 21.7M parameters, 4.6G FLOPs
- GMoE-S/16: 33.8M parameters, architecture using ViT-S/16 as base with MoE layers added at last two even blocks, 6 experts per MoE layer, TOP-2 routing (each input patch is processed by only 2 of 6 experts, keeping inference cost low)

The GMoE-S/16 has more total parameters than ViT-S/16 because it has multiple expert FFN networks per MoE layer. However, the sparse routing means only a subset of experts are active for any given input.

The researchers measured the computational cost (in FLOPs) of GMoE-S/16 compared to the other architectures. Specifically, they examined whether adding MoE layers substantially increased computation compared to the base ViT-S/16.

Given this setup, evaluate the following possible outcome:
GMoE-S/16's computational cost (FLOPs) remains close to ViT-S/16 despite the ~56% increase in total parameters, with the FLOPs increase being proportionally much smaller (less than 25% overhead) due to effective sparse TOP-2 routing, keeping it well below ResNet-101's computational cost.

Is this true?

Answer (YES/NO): YES